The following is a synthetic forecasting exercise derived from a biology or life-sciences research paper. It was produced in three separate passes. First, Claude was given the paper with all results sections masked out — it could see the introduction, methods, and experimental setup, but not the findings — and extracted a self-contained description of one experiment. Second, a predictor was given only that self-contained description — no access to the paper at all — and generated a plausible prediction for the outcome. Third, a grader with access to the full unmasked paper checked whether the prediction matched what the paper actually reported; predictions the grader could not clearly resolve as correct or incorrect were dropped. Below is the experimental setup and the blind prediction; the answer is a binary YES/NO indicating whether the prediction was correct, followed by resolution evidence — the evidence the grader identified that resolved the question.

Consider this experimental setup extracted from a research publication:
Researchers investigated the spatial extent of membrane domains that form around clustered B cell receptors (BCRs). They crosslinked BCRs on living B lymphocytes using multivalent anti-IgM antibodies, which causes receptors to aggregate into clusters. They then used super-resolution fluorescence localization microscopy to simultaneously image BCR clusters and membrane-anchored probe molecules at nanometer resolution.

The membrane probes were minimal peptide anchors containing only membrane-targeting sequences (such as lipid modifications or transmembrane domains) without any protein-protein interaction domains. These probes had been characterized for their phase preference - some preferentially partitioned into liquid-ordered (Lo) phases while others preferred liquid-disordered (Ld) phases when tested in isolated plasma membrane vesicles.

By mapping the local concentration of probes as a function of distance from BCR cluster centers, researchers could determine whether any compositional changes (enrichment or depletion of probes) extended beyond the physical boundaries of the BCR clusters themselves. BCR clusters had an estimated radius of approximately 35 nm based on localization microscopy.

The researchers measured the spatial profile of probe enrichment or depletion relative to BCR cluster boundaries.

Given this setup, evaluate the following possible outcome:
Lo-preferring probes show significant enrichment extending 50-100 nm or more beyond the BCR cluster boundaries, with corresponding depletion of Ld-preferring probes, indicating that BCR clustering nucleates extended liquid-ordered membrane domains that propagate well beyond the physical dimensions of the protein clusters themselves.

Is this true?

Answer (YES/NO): YES